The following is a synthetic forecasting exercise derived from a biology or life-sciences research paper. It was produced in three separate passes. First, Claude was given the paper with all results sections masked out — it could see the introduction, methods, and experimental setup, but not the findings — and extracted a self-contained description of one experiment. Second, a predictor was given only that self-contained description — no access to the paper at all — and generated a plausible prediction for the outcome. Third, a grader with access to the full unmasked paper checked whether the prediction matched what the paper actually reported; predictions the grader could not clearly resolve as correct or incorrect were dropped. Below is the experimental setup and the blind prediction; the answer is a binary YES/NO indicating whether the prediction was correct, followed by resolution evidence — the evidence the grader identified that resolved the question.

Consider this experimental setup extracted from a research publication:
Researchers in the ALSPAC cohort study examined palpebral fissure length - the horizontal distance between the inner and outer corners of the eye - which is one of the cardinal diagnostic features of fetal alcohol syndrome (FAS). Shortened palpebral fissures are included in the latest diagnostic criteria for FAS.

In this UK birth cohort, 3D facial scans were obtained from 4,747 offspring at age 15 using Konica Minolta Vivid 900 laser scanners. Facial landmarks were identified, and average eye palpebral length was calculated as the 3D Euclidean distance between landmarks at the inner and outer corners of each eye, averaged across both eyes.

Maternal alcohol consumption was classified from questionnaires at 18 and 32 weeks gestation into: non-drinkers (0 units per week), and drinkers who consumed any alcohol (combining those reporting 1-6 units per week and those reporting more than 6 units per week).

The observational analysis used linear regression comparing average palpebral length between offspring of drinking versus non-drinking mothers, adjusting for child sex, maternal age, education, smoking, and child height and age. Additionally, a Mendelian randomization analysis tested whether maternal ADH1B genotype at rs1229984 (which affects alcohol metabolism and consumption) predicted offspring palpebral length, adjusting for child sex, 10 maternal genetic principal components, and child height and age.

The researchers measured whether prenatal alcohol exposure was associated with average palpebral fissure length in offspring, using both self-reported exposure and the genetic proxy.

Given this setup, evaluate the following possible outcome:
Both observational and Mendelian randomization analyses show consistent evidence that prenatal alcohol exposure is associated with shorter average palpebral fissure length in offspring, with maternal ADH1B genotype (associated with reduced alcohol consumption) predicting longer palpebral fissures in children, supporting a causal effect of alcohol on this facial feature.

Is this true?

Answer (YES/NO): NO